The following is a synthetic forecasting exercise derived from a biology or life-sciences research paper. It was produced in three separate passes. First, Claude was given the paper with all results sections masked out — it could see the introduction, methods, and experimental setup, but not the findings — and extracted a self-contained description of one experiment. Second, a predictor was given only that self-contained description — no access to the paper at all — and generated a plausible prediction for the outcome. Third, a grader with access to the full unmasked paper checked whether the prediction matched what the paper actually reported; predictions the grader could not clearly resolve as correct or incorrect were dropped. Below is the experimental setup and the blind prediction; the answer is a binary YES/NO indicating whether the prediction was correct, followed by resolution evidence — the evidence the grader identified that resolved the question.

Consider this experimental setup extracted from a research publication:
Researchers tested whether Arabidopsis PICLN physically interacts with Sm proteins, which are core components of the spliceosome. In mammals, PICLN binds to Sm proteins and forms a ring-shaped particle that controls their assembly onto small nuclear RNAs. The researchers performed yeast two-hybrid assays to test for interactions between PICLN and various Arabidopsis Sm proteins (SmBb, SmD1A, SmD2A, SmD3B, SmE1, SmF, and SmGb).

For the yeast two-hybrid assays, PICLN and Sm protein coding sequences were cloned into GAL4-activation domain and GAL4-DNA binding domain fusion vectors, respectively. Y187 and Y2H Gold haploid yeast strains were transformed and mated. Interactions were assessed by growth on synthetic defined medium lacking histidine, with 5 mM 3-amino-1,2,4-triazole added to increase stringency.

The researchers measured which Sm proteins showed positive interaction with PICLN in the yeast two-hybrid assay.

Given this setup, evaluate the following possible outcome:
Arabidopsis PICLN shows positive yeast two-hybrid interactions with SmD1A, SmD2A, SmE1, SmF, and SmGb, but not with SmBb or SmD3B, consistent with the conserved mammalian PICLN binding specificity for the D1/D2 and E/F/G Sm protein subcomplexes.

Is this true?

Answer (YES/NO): NO